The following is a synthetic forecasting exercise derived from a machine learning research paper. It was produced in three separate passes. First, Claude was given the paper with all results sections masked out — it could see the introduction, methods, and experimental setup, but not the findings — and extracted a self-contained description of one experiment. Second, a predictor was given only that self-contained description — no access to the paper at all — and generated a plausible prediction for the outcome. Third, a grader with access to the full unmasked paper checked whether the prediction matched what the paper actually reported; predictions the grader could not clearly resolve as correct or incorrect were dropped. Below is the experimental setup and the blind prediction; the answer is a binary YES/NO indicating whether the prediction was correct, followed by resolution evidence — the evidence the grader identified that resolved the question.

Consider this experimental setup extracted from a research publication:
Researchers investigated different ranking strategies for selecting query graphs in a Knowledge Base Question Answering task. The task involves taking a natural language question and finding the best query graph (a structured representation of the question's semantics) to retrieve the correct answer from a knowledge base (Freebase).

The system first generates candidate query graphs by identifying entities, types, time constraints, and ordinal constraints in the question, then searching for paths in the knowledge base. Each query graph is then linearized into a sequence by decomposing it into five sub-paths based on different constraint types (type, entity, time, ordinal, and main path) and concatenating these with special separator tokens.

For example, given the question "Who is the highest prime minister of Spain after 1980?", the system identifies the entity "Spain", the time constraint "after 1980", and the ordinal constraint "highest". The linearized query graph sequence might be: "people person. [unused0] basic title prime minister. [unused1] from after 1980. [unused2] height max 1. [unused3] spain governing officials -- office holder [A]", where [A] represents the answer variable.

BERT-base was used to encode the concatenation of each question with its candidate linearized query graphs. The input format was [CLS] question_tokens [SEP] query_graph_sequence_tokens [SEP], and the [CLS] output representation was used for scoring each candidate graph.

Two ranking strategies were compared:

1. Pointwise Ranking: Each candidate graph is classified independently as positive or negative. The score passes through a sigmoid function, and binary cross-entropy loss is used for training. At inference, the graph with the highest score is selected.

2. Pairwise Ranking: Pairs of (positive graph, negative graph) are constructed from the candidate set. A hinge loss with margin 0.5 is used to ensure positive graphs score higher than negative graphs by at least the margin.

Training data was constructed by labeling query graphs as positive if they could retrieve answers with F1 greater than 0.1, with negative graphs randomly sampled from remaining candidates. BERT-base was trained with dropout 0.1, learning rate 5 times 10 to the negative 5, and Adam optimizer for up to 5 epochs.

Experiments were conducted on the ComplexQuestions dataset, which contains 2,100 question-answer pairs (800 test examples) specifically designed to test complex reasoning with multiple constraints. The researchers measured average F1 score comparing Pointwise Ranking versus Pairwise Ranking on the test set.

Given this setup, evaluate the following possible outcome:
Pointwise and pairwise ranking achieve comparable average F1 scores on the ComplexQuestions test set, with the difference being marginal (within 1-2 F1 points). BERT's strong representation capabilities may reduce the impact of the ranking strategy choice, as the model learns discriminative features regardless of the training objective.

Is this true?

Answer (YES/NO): NO